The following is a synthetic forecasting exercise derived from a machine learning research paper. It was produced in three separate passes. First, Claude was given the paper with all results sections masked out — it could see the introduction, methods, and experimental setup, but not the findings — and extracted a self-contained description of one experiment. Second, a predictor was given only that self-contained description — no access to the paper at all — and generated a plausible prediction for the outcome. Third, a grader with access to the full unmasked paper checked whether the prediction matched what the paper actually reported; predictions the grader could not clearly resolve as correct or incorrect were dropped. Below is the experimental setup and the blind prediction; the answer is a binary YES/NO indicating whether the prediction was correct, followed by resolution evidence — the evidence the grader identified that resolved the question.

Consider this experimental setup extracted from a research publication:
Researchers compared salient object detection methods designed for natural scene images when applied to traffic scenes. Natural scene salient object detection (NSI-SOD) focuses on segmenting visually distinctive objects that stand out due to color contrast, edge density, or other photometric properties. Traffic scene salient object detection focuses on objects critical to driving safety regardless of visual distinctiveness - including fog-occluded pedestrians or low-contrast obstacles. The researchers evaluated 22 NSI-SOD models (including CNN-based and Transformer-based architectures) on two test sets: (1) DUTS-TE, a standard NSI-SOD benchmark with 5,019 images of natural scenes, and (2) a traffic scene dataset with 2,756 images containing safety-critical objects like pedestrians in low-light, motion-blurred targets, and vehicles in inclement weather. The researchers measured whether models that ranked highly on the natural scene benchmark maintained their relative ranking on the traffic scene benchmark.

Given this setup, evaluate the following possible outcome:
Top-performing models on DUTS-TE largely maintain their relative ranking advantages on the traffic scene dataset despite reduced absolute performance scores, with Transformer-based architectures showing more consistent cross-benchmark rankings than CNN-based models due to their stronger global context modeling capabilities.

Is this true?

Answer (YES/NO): NO